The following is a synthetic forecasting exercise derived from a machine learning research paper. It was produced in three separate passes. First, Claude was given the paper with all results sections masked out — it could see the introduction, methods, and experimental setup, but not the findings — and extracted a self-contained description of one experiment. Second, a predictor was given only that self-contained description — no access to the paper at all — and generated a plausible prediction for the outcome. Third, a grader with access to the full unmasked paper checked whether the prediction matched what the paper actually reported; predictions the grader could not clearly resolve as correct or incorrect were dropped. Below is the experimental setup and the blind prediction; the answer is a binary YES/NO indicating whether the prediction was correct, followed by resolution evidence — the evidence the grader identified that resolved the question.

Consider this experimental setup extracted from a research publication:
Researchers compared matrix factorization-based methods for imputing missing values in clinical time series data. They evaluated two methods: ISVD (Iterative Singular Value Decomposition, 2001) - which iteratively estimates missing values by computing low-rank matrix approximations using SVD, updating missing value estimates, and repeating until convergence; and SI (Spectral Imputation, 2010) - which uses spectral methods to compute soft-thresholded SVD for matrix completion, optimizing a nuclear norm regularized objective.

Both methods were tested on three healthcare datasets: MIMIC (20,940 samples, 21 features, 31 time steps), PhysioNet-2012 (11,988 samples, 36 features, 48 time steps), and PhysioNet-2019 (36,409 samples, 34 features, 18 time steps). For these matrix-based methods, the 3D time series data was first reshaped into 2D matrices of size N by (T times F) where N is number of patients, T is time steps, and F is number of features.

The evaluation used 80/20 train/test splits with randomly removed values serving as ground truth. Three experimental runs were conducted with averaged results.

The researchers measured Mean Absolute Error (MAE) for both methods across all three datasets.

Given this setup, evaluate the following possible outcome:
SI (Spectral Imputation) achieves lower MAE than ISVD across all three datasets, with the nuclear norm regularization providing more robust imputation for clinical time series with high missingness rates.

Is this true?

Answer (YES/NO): NO